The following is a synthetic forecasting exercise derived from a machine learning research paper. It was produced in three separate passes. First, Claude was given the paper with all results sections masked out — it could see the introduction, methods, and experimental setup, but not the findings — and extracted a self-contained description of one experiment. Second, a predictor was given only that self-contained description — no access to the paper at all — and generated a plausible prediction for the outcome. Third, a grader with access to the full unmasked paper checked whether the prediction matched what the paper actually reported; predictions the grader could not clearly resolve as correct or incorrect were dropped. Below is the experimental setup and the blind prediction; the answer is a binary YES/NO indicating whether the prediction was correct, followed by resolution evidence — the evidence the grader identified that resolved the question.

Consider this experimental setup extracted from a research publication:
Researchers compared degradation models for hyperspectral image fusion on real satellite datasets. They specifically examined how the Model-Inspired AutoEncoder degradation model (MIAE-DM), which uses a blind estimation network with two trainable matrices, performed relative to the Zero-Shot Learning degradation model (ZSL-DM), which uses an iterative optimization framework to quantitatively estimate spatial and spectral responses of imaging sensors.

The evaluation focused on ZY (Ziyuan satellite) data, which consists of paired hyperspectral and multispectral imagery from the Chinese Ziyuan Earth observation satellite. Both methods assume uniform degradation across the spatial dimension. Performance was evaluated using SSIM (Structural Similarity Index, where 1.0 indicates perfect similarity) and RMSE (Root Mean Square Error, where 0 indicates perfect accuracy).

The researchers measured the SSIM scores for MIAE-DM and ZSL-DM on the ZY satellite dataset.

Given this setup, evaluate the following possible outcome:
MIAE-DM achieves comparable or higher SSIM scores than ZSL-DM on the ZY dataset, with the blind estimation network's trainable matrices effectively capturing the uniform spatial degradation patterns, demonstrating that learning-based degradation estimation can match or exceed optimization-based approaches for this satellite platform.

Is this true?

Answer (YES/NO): YES